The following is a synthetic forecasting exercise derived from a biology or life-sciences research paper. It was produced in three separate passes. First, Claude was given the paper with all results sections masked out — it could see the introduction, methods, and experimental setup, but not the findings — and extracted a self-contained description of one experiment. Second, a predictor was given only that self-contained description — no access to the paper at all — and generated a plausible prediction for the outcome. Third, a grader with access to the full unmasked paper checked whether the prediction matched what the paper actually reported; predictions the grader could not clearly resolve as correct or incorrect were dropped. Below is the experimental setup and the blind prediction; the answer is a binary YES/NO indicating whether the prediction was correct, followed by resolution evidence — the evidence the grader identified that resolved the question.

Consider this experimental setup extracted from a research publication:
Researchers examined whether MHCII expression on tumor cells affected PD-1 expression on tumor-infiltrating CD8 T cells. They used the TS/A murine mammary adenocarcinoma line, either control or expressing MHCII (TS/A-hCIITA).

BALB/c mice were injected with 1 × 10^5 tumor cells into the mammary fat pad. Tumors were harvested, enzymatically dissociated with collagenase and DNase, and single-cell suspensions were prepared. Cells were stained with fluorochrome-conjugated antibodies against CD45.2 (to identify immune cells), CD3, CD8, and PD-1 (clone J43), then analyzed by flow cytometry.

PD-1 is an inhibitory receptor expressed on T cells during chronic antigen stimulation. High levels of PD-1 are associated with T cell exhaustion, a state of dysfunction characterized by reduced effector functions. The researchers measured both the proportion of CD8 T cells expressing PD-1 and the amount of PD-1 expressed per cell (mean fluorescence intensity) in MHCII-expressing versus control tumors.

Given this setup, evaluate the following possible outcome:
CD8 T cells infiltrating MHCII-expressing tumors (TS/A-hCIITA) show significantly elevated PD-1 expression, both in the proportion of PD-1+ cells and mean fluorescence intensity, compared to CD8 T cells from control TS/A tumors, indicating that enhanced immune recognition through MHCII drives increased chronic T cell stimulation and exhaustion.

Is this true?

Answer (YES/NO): YES